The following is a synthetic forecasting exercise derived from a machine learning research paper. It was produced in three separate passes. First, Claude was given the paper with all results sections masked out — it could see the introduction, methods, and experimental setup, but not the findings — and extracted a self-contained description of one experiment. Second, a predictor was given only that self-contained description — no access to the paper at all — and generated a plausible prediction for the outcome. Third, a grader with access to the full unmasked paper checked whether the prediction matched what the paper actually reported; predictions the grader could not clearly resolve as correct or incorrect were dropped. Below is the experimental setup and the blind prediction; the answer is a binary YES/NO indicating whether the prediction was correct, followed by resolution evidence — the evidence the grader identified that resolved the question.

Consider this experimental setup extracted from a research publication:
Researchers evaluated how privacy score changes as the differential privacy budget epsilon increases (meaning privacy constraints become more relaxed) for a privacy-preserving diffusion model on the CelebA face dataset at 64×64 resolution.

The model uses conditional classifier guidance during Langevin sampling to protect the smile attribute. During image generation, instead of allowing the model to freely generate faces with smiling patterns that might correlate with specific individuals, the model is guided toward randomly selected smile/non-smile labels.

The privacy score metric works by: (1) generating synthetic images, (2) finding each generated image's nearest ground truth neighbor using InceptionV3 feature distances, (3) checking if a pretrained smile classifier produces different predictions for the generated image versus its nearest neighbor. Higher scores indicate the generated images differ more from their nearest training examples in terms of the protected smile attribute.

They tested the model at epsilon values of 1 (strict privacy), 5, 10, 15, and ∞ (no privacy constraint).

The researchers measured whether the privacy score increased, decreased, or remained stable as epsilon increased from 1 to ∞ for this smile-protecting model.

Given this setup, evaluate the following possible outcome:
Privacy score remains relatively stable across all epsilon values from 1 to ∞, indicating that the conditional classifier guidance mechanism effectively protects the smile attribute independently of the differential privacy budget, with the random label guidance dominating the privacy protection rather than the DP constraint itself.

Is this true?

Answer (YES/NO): NO